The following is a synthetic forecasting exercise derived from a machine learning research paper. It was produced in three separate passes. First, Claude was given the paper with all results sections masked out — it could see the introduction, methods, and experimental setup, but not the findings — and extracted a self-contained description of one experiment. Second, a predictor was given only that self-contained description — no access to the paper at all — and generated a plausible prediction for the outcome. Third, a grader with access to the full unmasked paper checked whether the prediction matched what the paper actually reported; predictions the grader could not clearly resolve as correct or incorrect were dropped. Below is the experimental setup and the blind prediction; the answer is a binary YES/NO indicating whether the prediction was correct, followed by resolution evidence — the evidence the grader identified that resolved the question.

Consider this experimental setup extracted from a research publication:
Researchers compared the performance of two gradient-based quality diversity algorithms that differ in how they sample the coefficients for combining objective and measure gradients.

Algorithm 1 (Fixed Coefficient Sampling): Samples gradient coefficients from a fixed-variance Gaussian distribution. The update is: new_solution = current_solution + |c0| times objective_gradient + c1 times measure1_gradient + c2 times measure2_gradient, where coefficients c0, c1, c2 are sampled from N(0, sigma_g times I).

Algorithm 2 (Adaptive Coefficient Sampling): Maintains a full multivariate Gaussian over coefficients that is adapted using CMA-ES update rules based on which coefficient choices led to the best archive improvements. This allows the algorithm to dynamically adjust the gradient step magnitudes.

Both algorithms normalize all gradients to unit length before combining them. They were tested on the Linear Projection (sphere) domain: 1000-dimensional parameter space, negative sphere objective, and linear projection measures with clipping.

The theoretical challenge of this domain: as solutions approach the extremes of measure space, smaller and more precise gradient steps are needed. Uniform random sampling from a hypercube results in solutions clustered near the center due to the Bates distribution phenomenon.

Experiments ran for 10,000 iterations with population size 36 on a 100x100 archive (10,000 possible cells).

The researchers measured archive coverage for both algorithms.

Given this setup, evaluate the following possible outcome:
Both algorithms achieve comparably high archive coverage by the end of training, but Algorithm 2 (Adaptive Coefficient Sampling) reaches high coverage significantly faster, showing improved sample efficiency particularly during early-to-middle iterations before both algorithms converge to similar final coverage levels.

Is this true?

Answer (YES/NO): NO